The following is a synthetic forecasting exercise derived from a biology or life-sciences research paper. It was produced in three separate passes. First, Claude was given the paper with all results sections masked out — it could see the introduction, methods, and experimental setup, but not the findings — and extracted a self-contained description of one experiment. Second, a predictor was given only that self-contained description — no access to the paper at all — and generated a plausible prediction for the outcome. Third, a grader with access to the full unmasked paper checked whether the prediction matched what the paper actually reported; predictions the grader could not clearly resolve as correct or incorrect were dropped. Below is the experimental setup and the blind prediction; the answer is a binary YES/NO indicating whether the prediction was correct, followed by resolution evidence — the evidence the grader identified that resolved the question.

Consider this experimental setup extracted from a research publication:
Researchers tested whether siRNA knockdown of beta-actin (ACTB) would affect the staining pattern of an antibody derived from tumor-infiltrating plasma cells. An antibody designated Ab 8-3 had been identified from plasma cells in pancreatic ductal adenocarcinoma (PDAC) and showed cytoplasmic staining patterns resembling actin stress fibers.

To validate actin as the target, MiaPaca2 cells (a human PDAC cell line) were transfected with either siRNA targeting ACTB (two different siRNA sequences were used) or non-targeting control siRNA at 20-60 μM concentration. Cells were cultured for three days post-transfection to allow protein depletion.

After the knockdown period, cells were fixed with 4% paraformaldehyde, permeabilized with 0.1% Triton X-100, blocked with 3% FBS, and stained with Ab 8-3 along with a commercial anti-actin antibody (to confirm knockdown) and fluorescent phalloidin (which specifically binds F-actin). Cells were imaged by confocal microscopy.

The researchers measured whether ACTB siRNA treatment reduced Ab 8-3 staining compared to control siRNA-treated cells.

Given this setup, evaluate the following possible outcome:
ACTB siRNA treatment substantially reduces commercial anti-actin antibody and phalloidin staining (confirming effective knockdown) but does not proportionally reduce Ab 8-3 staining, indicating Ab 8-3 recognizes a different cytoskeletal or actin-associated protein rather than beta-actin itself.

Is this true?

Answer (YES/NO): NO